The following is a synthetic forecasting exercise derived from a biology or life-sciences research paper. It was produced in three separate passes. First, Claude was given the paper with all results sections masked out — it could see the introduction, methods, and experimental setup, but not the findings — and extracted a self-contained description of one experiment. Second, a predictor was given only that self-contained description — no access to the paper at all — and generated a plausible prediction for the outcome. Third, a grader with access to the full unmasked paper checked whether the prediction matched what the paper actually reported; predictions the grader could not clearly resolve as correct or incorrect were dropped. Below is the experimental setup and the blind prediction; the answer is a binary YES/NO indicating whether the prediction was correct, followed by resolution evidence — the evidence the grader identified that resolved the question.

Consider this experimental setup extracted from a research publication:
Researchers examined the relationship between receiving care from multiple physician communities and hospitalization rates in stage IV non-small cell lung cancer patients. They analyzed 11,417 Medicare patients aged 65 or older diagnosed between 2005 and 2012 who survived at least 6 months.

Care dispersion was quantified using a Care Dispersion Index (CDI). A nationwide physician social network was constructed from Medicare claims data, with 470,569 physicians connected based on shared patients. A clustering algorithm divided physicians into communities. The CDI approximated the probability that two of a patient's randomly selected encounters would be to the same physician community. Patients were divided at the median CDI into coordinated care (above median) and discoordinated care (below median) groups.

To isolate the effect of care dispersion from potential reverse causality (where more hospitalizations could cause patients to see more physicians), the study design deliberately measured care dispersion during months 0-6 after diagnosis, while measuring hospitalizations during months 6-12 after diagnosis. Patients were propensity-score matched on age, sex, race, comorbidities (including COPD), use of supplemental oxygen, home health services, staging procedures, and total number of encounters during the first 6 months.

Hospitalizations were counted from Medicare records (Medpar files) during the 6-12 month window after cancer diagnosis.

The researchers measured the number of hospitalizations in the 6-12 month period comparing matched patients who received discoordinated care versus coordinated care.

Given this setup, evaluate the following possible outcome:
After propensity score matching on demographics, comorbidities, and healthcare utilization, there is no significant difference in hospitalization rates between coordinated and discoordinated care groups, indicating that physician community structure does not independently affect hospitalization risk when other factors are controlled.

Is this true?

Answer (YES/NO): YES